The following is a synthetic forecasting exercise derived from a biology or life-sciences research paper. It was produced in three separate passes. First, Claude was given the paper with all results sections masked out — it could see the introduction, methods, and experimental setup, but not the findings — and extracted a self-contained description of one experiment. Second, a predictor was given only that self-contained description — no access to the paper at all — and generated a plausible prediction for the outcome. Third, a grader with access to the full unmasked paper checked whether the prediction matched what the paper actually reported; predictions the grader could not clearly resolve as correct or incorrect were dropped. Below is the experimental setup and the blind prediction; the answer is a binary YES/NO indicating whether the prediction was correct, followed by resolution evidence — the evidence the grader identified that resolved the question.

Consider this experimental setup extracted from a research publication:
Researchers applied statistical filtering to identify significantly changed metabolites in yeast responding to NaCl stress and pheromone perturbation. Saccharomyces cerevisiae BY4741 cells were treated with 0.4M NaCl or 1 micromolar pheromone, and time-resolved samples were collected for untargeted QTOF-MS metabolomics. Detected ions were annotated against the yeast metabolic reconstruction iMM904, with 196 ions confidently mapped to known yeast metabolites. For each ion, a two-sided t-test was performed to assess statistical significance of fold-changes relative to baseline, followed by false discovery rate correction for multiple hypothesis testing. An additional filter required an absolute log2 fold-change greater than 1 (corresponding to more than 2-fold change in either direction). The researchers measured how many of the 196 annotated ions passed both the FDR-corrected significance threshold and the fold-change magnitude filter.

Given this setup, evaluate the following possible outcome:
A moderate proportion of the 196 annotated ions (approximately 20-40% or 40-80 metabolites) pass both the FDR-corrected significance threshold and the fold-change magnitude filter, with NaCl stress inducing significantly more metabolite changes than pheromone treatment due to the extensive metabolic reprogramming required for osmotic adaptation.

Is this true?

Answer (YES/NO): NO